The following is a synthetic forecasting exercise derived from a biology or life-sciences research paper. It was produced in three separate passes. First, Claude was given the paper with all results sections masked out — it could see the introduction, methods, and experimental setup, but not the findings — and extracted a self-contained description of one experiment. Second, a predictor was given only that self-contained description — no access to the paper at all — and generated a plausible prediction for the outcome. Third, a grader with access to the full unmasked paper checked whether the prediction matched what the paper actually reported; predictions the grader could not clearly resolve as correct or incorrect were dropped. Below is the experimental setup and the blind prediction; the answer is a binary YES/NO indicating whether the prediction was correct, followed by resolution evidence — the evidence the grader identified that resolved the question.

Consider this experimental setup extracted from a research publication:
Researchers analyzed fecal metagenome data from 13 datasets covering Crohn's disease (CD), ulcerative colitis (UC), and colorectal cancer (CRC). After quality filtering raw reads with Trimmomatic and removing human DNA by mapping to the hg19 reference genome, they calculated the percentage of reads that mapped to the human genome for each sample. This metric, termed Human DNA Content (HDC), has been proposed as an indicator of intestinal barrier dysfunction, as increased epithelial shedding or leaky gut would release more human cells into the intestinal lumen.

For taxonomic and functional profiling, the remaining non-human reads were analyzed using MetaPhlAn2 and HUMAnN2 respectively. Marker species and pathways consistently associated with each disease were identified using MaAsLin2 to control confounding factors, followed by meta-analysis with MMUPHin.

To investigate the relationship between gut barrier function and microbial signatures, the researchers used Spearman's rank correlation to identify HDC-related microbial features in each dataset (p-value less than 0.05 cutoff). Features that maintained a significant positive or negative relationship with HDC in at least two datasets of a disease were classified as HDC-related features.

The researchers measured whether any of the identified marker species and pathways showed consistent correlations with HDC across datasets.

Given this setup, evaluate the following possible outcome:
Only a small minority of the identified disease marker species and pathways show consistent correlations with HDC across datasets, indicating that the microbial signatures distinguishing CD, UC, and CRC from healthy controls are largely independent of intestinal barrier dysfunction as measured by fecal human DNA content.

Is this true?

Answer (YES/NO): NO